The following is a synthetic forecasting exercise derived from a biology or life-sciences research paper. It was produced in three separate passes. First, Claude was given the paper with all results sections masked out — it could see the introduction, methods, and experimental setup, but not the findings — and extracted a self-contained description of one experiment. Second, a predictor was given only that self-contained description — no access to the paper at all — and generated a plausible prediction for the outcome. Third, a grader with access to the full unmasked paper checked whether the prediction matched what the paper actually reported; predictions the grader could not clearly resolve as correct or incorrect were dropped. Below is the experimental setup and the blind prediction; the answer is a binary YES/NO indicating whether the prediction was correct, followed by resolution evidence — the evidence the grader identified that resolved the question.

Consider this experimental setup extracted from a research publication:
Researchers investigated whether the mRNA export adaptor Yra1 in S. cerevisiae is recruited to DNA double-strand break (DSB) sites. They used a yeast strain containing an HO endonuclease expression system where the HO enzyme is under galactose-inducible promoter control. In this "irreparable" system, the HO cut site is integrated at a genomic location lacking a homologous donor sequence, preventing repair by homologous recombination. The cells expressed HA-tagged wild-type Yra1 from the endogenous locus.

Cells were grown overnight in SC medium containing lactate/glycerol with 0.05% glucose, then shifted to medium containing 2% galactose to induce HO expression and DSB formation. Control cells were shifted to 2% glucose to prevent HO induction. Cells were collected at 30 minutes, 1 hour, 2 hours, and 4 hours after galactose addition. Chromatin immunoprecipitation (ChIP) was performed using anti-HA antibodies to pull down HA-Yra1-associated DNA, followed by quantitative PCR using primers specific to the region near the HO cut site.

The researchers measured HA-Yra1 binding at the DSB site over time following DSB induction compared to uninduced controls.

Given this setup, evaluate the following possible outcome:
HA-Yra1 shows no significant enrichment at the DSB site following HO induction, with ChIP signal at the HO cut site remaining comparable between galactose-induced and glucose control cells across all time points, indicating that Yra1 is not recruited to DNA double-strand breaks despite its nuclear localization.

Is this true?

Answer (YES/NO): NO